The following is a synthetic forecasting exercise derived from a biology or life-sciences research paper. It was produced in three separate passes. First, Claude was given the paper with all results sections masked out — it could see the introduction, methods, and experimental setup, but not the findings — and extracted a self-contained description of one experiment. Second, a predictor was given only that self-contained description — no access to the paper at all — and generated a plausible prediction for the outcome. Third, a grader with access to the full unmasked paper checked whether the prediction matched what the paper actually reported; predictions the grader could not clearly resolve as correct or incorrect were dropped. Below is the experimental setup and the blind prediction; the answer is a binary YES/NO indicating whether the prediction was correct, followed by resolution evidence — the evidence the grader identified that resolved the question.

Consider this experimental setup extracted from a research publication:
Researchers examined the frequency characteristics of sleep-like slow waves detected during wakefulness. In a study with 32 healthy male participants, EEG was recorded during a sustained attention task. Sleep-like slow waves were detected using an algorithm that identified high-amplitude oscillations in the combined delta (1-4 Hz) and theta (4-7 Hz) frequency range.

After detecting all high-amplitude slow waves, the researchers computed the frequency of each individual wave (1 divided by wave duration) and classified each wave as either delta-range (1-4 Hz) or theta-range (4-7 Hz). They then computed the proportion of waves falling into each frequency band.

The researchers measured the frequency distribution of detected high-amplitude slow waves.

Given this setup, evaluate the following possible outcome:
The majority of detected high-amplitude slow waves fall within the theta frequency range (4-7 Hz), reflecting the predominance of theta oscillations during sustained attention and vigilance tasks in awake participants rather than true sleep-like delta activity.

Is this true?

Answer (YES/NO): NO